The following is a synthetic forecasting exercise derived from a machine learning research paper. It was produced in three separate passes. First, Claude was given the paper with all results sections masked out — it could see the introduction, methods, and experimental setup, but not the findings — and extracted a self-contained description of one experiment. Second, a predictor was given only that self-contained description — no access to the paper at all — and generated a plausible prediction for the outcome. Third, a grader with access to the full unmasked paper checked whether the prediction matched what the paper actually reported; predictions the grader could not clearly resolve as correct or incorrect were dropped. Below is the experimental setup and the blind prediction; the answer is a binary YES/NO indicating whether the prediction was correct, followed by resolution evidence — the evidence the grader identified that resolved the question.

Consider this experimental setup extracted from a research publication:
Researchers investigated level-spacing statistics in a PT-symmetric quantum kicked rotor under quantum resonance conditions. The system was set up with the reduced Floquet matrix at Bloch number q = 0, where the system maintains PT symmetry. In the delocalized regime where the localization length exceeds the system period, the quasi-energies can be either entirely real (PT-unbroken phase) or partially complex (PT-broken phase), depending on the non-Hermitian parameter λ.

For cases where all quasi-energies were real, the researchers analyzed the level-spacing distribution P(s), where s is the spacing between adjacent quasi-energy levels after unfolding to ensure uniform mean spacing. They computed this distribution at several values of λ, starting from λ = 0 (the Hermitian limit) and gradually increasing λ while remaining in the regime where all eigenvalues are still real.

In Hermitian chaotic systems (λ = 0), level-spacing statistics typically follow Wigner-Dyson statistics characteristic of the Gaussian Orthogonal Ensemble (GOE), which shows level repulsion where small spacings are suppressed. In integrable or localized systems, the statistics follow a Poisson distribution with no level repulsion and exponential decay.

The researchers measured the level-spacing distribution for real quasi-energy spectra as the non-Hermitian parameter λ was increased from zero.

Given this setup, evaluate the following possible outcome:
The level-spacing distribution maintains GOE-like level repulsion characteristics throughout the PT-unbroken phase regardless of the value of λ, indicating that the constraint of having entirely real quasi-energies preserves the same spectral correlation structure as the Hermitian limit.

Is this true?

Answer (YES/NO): NO